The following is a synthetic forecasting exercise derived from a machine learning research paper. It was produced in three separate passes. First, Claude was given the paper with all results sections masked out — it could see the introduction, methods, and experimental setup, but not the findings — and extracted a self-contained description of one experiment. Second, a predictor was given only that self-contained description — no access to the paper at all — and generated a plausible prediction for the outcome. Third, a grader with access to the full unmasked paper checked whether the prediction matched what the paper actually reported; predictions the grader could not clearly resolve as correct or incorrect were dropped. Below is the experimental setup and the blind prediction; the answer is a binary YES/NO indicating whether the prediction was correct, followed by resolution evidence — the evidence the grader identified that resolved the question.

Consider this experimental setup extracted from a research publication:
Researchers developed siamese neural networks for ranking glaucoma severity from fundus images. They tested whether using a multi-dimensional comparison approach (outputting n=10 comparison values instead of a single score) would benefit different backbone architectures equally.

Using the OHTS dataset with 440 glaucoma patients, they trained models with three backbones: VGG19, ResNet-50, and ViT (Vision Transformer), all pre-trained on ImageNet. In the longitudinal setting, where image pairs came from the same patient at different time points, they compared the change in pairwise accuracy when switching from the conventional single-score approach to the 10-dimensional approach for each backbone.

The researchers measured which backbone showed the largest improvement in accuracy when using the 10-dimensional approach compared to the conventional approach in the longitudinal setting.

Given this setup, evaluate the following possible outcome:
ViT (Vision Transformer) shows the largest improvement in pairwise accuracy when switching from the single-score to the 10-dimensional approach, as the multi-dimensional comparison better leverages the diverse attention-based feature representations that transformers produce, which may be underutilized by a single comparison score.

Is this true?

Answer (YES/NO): NO